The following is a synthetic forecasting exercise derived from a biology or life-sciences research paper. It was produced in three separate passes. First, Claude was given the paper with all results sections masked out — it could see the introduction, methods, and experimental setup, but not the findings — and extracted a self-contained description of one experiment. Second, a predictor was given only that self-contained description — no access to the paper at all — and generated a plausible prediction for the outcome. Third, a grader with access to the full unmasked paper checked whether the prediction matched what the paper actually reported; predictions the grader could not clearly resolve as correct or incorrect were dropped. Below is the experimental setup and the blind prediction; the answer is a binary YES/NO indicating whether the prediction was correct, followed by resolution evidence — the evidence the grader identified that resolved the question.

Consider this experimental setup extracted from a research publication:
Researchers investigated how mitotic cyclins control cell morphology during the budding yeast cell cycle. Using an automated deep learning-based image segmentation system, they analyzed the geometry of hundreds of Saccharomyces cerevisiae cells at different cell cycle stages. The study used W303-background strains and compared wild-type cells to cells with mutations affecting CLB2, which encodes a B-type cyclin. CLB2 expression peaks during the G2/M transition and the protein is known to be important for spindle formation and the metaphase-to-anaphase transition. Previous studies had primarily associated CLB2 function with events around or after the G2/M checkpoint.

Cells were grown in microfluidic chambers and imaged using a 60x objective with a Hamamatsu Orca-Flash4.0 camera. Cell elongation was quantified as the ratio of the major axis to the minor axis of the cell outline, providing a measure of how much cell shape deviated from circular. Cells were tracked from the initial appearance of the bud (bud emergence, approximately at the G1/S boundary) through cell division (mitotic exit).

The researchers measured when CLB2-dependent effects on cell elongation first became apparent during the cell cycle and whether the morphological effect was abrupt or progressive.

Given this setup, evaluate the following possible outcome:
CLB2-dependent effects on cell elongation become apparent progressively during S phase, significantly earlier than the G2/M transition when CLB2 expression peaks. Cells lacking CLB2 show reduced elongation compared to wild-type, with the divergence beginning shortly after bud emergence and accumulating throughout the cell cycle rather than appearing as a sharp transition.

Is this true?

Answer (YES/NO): NO